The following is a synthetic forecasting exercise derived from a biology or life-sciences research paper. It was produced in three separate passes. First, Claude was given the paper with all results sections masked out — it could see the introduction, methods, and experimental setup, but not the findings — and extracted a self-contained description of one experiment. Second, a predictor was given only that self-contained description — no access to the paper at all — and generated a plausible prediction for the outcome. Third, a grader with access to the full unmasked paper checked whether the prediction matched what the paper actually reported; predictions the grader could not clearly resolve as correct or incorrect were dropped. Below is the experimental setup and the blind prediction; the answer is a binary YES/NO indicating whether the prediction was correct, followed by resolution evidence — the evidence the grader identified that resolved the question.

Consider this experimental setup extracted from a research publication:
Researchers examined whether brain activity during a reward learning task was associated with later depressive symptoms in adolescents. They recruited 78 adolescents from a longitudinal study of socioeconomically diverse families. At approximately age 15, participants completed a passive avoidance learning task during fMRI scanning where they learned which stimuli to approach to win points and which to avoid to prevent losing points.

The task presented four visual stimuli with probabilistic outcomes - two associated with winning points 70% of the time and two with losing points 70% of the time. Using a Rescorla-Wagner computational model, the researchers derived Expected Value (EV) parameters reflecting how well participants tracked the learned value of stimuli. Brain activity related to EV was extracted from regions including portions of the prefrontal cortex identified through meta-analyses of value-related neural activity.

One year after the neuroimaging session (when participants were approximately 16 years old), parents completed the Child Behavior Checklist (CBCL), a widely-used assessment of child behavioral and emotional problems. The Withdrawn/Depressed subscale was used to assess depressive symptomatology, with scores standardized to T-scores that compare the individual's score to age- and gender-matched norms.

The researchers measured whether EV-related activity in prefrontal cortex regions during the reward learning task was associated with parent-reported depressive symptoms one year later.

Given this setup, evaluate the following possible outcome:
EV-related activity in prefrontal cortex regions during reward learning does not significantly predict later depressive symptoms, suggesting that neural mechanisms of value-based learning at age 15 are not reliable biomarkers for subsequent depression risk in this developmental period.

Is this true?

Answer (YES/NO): NO